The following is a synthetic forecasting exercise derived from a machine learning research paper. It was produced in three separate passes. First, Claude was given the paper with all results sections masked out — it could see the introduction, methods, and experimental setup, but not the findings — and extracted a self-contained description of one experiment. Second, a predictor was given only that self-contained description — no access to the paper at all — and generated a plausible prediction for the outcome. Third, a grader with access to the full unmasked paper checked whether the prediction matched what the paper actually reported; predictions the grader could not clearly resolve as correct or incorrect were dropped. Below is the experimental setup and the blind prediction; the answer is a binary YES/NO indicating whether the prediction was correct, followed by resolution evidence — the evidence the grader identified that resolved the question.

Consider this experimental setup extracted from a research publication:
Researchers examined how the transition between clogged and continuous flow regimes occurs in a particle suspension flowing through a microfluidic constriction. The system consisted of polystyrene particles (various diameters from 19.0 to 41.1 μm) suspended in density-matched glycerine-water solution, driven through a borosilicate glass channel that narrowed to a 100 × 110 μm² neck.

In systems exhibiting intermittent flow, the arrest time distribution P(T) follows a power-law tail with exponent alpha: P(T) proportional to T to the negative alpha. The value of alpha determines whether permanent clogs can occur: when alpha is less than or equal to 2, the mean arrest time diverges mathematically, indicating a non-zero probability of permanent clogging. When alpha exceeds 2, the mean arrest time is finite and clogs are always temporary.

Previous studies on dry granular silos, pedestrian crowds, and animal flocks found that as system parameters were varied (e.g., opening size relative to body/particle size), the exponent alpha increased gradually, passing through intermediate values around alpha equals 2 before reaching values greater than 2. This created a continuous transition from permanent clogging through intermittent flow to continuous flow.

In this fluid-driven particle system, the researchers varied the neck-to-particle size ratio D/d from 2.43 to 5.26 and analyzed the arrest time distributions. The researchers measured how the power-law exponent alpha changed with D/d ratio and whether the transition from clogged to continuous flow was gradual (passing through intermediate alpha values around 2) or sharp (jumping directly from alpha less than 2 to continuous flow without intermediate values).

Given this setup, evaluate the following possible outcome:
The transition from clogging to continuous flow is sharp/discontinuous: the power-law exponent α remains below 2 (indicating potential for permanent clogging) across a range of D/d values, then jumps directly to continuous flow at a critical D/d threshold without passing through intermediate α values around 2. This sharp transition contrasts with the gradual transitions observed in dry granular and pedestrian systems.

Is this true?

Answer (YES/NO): YES